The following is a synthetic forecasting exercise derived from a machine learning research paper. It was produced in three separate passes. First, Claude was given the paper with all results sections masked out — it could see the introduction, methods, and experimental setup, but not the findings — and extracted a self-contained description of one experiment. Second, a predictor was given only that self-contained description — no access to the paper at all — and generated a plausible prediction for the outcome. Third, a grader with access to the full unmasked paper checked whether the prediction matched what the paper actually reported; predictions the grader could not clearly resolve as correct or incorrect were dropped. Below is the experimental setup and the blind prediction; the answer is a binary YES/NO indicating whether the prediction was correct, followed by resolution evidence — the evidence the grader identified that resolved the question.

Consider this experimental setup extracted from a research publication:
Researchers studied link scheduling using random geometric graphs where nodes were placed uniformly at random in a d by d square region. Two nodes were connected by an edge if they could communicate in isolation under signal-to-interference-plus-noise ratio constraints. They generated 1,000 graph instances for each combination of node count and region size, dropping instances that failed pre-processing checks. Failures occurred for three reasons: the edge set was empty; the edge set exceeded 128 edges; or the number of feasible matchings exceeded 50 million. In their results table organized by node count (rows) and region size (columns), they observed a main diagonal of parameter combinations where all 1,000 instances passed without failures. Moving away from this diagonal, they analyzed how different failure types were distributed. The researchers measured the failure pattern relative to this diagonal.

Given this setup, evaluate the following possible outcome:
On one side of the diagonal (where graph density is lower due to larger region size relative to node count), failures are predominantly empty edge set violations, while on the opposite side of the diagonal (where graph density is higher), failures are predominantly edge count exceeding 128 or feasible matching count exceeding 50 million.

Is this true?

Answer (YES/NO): YES